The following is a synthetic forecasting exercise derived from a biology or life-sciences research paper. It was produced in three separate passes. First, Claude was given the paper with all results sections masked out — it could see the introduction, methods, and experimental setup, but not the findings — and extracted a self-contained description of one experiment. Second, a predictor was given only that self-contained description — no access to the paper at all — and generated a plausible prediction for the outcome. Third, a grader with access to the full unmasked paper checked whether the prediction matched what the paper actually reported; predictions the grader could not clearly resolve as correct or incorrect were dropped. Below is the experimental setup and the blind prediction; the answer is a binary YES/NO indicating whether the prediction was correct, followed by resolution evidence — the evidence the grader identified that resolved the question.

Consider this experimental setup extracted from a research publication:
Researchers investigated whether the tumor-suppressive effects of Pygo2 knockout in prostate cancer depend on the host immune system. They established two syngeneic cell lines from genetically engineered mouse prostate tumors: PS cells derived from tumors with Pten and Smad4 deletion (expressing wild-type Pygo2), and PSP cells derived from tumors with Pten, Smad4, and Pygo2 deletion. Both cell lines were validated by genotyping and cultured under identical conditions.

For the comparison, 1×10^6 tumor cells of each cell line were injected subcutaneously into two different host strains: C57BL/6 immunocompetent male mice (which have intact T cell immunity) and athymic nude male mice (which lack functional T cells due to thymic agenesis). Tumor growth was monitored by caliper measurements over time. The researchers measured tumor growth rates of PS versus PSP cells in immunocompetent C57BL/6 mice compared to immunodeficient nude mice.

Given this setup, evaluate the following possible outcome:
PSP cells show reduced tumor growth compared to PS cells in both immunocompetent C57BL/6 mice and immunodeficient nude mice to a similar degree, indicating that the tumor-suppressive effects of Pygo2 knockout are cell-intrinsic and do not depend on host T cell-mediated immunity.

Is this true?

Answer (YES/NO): NO